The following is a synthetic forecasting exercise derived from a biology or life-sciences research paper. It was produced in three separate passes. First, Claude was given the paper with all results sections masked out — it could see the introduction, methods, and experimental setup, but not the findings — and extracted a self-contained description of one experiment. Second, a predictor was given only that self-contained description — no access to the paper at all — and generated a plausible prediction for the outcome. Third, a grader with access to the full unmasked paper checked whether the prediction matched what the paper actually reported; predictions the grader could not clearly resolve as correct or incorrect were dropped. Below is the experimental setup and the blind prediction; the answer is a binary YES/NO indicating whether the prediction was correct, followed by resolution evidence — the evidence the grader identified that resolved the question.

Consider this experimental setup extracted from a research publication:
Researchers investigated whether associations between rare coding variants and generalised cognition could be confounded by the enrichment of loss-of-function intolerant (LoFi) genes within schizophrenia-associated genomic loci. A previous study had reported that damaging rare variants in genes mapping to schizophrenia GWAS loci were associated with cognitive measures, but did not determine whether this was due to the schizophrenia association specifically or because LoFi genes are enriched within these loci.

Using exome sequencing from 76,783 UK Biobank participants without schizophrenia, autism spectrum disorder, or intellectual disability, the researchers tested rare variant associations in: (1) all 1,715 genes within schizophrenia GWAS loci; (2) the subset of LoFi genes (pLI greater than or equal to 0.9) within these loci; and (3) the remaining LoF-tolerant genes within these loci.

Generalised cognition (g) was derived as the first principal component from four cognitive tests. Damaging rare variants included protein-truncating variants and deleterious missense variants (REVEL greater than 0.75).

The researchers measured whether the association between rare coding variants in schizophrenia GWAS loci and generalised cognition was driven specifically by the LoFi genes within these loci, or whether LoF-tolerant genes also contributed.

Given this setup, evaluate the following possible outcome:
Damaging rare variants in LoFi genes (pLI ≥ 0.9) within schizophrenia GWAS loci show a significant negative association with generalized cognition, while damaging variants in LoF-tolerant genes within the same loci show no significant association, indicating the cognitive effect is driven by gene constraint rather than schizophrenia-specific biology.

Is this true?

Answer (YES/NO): NO